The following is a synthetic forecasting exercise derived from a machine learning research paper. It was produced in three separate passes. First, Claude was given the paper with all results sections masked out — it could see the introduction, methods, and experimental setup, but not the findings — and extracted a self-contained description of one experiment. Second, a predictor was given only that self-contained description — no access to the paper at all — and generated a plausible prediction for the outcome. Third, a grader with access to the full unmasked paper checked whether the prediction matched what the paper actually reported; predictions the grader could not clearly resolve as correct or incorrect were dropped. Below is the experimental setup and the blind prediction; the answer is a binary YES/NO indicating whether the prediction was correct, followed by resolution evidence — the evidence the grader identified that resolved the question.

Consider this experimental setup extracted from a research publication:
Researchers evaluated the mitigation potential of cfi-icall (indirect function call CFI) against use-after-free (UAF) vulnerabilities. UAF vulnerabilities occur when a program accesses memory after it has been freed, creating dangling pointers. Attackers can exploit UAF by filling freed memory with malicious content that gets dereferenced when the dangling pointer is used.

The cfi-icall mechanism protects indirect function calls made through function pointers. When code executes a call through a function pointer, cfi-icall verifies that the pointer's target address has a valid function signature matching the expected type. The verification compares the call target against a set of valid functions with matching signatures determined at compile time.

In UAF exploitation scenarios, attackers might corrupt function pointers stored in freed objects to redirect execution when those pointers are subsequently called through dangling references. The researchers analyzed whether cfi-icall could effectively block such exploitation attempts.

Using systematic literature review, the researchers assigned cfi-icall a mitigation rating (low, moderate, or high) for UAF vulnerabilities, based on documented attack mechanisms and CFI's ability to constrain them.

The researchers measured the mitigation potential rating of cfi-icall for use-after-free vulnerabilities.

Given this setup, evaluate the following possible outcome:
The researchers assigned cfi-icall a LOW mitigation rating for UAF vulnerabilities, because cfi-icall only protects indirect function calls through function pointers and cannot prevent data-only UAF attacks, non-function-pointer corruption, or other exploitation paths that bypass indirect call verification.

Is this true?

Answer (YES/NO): NO